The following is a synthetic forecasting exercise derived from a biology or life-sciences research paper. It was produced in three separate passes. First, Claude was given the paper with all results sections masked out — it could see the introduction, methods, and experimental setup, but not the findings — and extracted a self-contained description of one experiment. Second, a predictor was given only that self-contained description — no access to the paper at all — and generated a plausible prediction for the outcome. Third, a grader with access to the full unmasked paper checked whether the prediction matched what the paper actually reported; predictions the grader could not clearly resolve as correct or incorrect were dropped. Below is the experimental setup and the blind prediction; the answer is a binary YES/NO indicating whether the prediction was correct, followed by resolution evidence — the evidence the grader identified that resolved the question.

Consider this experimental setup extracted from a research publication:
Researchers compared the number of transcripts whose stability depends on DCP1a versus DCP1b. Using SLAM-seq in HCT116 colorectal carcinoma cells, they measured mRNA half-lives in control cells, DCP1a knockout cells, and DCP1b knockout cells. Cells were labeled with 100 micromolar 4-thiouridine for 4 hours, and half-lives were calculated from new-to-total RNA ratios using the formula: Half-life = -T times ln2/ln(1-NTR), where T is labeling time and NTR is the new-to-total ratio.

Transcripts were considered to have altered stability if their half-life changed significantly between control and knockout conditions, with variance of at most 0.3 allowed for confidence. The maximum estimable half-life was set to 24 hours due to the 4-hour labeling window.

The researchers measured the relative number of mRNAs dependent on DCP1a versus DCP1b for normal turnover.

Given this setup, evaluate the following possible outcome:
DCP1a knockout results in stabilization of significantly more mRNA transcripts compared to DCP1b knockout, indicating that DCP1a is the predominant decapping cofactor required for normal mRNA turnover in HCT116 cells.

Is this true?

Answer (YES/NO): NO